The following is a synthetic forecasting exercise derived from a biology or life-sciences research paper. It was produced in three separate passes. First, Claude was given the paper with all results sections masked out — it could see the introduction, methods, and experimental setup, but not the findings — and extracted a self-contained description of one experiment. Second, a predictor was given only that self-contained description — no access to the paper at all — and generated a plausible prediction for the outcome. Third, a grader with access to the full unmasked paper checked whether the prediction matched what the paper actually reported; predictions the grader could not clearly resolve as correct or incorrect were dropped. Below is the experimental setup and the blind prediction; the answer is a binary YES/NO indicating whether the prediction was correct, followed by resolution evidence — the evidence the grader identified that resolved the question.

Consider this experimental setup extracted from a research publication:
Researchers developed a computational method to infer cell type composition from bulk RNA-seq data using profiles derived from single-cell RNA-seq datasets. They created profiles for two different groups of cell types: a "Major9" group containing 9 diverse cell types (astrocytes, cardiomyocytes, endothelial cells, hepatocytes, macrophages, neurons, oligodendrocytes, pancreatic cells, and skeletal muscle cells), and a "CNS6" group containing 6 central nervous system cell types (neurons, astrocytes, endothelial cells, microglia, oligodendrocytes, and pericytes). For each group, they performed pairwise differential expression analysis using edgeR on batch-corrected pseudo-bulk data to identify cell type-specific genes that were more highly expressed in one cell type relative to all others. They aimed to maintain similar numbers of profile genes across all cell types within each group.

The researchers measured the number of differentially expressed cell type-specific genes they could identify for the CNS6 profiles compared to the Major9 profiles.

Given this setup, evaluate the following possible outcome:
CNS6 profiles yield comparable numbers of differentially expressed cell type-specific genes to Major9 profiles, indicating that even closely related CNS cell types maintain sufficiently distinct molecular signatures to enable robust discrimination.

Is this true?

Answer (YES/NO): NO